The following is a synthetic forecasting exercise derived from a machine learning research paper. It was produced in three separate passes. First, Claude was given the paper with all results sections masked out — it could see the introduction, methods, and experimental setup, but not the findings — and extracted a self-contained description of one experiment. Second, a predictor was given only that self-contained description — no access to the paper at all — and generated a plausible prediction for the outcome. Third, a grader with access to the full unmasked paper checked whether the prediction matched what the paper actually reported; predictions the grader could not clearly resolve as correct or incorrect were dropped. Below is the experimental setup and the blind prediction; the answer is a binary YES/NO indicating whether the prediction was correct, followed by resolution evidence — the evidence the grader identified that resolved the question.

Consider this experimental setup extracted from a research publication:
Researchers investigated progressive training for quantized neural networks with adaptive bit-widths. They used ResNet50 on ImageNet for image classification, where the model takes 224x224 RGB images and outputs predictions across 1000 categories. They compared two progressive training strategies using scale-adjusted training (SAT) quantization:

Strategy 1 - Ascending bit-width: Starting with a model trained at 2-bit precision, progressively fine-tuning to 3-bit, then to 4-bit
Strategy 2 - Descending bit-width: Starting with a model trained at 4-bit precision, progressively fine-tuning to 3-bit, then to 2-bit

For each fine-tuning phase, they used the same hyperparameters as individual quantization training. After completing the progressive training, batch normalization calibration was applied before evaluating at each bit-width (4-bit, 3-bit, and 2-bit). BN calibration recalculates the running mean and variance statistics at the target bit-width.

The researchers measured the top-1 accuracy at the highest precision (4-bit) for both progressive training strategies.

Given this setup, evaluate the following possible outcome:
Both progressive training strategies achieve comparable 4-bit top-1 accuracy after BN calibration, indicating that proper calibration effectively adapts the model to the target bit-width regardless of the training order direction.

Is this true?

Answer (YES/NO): NO